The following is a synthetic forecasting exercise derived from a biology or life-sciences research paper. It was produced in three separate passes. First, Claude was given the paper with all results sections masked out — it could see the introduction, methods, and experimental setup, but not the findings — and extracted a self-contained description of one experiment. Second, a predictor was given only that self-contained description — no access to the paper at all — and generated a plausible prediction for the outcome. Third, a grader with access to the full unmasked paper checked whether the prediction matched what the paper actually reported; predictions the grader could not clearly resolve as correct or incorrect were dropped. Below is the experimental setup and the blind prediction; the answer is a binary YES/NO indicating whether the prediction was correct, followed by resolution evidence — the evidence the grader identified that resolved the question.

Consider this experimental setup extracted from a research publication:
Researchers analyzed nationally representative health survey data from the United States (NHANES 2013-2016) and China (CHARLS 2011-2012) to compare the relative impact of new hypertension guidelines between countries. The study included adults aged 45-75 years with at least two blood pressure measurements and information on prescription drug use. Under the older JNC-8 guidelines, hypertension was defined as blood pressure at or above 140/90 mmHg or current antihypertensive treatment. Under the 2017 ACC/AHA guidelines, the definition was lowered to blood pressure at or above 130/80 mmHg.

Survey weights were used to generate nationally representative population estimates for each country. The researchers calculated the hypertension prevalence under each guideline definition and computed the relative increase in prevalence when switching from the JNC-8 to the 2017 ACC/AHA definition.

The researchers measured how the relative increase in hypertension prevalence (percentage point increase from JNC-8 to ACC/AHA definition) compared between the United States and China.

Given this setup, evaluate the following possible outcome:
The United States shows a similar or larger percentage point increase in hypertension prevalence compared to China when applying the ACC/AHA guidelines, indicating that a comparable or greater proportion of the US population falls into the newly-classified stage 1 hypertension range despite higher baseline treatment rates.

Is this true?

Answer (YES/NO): NO